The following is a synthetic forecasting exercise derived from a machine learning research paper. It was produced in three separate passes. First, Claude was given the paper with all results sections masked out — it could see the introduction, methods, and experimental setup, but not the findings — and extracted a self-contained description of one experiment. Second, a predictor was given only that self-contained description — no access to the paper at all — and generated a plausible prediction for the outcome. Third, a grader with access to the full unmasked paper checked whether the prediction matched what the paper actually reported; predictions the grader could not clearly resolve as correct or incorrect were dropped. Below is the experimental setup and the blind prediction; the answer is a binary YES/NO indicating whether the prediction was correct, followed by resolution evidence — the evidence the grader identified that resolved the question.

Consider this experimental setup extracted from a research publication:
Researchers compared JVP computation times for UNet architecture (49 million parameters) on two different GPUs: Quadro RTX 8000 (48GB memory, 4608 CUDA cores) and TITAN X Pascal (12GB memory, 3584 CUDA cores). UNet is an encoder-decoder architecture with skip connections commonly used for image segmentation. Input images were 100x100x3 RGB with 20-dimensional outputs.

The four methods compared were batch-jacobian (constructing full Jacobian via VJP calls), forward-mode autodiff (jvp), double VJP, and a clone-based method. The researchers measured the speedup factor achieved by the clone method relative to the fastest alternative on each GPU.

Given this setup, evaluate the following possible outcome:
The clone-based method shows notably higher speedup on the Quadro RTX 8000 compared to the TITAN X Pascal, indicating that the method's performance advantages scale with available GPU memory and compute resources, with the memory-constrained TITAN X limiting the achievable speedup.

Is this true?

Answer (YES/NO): NO